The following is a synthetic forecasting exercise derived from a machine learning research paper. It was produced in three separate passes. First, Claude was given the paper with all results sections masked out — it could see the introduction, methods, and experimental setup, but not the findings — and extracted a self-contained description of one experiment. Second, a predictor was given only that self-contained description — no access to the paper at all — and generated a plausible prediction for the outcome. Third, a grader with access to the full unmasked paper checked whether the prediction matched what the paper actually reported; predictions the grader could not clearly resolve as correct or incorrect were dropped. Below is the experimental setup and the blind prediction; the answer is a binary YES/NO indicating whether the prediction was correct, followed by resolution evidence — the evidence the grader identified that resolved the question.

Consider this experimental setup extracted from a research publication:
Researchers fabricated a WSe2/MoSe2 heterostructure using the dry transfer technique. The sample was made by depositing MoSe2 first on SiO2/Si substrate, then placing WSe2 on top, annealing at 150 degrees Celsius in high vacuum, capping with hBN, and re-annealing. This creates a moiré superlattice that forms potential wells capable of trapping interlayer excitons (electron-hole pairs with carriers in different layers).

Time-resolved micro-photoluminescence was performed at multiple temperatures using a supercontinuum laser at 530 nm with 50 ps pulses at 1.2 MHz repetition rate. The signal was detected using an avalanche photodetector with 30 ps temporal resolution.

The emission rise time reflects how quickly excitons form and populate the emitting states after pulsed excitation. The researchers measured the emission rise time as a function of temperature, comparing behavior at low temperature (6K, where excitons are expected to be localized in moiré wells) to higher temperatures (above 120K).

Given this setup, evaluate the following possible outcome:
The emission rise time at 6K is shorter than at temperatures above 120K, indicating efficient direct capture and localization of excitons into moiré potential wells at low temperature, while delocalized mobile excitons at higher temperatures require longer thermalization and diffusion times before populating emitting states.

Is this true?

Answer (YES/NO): NO